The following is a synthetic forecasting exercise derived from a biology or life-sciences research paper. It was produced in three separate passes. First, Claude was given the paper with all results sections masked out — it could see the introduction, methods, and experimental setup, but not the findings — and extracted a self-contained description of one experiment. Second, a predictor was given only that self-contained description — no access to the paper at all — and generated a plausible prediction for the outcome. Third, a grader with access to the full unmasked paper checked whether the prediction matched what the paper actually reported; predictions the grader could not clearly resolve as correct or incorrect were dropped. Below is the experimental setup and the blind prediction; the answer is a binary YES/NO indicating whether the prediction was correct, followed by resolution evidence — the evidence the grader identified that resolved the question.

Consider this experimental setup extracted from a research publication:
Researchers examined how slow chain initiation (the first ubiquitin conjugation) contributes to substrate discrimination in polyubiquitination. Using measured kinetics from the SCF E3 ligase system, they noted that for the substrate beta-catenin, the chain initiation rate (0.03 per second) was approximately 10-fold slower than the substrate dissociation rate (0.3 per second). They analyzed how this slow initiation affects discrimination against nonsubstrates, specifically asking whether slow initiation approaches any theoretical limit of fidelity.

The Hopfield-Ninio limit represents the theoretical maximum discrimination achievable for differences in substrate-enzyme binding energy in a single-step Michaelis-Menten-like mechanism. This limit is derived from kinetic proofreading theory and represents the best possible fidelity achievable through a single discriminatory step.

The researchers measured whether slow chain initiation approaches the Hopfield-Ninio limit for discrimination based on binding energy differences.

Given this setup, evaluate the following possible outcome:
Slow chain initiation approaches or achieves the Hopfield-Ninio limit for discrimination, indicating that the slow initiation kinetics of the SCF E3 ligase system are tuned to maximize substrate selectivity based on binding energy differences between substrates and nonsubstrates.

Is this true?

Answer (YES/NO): YES